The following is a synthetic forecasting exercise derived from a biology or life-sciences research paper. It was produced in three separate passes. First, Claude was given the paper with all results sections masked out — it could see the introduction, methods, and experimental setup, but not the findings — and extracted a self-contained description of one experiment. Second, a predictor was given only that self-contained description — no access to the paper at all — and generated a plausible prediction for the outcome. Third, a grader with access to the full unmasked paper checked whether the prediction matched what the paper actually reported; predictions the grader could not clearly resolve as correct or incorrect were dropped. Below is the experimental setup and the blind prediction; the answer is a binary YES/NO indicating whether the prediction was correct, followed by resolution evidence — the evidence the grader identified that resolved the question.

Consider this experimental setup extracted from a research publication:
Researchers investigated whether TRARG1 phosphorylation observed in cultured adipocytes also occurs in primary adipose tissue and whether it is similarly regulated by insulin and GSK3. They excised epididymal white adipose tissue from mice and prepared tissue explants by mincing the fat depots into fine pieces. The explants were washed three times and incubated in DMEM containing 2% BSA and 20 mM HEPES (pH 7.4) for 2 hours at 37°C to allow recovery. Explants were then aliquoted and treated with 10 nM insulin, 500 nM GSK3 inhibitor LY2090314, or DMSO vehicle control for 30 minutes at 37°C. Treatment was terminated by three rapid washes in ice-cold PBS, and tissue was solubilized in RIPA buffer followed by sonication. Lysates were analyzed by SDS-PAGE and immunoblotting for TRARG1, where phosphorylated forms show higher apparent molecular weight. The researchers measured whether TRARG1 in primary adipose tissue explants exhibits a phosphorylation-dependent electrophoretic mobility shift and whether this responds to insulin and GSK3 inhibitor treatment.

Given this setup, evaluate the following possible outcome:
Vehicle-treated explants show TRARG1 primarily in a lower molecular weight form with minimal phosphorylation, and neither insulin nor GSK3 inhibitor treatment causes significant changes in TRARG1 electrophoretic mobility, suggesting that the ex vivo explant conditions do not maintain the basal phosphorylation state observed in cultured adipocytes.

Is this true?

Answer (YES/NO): NO